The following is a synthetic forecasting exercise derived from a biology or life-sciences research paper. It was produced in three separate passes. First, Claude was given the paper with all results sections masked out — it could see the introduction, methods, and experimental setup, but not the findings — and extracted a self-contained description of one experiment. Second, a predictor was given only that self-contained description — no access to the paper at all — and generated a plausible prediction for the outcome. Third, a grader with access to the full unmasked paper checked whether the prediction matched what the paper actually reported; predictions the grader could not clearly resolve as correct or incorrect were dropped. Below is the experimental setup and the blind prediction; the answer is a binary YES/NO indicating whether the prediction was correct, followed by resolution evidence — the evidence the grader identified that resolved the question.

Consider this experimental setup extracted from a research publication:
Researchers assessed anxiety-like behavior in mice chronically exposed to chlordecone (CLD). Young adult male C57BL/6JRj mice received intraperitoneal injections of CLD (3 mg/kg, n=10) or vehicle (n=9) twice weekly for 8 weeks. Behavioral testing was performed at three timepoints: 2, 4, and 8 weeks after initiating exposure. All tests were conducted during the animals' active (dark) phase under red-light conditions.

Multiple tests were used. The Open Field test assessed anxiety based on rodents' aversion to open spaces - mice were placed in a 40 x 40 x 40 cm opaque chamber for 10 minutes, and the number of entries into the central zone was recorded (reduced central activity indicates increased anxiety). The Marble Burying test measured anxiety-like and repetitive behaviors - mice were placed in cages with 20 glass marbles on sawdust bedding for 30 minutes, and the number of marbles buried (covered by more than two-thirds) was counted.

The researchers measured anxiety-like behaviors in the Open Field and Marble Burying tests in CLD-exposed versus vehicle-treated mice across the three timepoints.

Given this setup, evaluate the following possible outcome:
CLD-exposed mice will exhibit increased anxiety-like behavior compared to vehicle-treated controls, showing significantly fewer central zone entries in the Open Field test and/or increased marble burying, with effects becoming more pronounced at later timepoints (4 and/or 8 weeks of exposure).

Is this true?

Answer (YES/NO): NO